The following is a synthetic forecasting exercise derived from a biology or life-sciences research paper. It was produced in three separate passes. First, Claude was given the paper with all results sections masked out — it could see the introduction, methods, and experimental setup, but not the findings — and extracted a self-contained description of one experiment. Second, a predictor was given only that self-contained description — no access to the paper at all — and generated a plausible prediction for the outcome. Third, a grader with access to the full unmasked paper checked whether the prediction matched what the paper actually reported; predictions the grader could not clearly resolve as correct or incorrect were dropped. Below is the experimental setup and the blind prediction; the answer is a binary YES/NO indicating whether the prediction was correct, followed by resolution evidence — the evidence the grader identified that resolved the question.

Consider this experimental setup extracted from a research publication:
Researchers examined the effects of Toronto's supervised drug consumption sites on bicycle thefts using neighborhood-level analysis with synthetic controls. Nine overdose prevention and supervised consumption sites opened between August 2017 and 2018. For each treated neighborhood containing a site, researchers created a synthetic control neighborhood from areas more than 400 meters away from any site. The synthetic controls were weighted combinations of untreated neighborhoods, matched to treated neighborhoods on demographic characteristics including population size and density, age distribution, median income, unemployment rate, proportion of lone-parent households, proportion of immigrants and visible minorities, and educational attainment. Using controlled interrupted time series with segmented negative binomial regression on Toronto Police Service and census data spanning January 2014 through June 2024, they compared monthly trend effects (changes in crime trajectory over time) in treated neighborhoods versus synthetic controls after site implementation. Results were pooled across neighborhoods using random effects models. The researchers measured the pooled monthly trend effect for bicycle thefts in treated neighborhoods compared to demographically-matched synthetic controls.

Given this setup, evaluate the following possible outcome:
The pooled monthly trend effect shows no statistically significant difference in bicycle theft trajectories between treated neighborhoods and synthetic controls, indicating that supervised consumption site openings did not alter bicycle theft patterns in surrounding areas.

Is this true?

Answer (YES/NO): NO